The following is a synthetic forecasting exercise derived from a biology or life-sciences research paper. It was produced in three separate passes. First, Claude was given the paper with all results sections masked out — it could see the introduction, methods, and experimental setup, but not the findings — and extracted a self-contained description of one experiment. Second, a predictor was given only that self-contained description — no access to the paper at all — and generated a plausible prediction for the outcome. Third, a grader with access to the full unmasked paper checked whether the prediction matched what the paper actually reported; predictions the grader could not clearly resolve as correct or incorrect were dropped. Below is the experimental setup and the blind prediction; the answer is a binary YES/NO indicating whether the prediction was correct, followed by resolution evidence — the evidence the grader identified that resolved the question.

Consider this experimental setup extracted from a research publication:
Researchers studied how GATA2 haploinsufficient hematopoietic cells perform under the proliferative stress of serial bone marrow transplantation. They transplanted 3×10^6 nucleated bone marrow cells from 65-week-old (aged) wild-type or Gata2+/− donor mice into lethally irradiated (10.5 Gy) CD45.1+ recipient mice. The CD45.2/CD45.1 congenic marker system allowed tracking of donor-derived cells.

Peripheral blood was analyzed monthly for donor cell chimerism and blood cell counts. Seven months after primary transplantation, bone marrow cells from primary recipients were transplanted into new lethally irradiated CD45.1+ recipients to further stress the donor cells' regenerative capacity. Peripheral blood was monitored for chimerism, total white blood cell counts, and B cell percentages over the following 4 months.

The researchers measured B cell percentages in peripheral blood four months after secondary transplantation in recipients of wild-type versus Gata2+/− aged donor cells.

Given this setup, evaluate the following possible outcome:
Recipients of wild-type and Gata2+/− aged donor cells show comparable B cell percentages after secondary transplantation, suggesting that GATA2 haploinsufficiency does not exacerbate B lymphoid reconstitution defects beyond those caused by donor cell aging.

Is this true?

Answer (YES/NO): NO